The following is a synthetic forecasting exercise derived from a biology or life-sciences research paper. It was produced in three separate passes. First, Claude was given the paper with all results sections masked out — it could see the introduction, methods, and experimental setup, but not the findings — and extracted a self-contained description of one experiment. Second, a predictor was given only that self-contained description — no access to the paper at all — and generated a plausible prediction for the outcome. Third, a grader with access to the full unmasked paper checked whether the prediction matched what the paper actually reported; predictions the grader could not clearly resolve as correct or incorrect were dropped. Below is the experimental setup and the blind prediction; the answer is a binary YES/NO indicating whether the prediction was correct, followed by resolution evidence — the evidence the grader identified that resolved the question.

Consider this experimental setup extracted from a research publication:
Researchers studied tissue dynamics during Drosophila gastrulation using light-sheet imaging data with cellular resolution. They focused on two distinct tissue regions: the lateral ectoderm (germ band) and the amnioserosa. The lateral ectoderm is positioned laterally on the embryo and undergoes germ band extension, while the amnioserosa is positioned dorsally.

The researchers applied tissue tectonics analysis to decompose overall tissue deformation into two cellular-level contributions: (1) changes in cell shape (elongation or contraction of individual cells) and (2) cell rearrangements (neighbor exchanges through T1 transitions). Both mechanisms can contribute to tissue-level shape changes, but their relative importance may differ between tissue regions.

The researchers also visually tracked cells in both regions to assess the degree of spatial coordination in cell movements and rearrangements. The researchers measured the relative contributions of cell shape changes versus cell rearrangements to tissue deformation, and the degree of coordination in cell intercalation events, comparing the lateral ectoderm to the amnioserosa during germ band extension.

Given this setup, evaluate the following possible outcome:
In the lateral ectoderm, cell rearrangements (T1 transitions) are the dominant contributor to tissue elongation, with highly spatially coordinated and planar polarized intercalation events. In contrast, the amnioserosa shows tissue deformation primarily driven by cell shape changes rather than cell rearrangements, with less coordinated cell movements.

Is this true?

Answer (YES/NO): NO